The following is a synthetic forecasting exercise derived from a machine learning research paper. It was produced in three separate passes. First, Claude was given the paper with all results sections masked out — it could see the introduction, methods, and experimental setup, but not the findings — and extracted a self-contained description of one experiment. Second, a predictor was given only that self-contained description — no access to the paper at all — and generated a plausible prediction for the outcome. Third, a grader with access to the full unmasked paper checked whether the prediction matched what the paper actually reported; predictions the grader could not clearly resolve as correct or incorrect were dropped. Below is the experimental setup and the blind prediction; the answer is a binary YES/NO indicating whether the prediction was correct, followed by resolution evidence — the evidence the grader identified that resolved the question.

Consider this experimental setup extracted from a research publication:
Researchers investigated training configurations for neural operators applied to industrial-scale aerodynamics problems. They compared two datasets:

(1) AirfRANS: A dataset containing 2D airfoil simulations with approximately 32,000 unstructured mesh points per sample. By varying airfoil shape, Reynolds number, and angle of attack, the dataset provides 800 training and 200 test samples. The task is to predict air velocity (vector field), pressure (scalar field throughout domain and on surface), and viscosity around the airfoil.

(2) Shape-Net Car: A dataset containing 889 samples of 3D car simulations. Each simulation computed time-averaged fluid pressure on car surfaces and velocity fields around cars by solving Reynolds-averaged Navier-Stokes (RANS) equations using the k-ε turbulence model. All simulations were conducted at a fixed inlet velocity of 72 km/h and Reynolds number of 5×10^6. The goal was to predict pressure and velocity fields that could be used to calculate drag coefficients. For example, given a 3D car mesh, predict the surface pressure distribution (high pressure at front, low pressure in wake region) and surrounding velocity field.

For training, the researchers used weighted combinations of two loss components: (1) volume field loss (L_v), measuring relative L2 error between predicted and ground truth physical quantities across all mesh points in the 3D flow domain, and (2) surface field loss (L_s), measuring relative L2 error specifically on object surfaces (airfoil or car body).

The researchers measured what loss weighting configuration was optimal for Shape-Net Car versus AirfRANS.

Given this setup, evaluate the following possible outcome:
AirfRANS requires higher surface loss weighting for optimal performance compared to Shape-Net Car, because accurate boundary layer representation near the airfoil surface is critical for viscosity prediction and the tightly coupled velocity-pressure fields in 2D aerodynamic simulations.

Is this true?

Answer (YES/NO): YES